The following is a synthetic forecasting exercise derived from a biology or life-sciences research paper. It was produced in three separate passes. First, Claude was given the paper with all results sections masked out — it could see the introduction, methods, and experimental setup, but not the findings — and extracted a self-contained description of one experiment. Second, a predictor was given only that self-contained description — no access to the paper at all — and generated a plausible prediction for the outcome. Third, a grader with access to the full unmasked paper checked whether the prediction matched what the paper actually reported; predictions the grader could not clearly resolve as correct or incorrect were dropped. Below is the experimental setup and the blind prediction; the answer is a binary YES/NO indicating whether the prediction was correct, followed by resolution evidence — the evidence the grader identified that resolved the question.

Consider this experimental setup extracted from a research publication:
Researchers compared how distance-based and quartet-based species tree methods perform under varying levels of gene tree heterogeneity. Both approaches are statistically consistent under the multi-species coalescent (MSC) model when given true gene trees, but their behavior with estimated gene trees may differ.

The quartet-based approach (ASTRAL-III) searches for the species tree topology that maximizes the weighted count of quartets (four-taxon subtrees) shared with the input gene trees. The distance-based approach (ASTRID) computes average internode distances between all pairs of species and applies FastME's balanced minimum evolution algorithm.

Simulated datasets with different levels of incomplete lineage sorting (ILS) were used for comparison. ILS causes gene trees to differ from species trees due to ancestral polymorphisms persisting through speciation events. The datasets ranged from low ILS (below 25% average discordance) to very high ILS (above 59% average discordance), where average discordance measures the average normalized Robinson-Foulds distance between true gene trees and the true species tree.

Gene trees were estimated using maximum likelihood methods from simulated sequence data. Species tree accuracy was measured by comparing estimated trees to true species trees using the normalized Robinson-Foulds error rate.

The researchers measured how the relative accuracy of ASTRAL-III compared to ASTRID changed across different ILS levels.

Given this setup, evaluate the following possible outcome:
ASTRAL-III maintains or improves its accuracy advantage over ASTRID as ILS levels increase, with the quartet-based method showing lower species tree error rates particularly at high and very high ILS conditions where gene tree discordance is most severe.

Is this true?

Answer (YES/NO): NO